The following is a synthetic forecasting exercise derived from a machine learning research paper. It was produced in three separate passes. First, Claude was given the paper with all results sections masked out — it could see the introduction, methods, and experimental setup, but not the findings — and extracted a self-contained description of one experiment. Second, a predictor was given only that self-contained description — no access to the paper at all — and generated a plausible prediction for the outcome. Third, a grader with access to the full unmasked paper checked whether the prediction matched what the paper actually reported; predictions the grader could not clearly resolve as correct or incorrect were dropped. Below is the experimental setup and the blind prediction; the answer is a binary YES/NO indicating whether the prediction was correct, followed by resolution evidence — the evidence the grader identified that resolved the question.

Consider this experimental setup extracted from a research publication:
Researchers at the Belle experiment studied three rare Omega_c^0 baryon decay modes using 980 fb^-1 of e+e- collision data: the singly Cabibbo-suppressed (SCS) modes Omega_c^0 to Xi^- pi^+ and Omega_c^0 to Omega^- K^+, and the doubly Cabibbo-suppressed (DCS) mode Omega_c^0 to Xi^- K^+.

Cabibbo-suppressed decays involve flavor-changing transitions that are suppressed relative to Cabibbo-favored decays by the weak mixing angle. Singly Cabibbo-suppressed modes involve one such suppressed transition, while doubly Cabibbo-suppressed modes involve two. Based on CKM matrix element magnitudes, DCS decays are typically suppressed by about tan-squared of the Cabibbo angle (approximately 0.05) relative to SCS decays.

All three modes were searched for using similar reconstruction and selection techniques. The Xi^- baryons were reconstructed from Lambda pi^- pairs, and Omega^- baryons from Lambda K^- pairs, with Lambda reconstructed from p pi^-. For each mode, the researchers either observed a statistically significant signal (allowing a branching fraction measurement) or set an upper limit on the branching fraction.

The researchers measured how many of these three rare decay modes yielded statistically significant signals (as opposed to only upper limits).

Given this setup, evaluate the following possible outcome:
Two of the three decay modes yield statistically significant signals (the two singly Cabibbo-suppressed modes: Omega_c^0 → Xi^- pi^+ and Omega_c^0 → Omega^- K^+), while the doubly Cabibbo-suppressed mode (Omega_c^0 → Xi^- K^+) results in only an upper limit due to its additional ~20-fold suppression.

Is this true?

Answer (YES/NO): NO